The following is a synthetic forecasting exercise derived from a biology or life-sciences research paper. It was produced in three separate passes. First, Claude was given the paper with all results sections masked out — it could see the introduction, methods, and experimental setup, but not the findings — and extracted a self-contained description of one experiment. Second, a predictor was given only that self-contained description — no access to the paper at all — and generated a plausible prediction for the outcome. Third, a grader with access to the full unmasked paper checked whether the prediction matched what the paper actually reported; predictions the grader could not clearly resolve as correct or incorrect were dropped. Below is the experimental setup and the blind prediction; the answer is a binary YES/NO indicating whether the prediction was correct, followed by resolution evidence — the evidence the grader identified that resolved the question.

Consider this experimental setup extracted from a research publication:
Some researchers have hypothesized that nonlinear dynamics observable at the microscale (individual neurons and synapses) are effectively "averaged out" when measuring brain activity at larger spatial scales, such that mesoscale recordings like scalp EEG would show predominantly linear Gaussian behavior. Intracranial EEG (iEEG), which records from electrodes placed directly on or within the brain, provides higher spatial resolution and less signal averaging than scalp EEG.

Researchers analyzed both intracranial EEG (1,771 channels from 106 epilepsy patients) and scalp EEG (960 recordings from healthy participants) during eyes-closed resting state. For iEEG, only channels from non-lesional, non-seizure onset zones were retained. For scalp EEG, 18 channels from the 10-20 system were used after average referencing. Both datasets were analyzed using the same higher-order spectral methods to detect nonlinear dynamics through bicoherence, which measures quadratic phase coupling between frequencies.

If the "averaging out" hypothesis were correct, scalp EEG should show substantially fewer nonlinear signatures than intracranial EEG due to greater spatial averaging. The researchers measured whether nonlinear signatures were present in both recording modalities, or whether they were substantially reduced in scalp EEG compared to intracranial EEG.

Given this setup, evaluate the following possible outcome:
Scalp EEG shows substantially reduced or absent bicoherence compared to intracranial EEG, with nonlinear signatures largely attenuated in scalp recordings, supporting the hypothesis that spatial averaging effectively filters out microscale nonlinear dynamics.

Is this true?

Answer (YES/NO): NO